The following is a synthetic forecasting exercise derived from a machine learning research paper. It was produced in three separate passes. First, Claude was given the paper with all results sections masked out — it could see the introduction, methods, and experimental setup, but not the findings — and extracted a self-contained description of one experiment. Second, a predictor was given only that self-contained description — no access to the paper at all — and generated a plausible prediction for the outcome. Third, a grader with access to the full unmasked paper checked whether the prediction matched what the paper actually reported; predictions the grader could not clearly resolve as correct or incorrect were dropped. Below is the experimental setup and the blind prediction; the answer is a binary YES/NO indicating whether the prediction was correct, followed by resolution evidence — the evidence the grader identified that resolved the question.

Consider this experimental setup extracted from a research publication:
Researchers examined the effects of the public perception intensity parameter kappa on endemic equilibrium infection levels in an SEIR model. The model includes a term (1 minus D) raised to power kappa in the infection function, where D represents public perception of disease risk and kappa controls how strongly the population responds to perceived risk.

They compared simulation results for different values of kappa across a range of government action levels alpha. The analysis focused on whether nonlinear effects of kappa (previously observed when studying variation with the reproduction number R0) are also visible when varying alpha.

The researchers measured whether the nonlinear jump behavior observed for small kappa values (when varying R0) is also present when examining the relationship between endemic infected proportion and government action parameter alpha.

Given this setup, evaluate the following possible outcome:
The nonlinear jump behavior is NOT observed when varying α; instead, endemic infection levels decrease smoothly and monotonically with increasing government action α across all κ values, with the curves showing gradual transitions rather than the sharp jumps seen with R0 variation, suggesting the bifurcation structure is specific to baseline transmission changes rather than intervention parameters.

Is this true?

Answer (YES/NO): YES